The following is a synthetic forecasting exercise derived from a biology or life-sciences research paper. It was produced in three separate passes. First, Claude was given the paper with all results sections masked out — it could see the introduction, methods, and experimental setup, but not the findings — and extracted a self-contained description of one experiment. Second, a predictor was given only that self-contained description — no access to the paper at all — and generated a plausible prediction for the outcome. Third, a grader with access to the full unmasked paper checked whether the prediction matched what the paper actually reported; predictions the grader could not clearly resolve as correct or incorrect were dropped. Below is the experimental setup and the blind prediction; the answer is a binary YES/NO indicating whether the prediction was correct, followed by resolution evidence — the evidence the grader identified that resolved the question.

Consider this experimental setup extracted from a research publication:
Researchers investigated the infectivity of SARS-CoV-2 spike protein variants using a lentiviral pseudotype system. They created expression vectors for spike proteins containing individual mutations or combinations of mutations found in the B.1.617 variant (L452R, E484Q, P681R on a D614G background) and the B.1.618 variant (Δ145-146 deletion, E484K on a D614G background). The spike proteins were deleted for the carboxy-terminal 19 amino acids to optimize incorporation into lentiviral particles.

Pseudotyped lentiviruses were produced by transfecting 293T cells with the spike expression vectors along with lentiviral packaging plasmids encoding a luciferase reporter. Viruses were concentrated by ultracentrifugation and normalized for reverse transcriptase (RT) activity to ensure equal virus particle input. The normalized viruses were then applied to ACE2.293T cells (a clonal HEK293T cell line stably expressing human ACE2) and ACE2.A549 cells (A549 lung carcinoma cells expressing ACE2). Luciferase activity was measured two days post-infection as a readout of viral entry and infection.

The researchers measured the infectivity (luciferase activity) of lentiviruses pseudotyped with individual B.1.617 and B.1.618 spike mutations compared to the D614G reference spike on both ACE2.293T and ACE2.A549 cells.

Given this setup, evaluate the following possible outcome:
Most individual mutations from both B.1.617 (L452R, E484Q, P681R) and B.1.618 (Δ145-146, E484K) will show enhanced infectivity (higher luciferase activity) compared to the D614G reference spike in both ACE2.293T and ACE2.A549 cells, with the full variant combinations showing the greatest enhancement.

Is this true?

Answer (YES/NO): NO